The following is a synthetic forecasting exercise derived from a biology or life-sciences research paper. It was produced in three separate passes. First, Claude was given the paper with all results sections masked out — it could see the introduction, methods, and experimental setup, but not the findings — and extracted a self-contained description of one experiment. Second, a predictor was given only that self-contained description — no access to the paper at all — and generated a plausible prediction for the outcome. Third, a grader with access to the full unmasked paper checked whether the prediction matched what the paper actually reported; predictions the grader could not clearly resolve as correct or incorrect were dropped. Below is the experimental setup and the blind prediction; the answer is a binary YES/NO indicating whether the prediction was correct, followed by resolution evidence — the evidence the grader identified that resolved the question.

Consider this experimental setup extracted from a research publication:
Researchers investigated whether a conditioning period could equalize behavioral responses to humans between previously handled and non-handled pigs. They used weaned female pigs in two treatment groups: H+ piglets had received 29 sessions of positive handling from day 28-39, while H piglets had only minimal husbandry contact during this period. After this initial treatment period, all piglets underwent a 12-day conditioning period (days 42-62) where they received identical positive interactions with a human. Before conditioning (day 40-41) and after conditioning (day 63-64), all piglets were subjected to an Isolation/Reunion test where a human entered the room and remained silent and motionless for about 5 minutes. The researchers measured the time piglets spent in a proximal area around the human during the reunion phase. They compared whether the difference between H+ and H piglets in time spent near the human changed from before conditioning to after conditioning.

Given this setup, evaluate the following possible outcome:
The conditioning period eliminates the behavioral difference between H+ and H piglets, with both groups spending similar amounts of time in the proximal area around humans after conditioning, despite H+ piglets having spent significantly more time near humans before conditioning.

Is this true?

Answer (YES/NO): YES